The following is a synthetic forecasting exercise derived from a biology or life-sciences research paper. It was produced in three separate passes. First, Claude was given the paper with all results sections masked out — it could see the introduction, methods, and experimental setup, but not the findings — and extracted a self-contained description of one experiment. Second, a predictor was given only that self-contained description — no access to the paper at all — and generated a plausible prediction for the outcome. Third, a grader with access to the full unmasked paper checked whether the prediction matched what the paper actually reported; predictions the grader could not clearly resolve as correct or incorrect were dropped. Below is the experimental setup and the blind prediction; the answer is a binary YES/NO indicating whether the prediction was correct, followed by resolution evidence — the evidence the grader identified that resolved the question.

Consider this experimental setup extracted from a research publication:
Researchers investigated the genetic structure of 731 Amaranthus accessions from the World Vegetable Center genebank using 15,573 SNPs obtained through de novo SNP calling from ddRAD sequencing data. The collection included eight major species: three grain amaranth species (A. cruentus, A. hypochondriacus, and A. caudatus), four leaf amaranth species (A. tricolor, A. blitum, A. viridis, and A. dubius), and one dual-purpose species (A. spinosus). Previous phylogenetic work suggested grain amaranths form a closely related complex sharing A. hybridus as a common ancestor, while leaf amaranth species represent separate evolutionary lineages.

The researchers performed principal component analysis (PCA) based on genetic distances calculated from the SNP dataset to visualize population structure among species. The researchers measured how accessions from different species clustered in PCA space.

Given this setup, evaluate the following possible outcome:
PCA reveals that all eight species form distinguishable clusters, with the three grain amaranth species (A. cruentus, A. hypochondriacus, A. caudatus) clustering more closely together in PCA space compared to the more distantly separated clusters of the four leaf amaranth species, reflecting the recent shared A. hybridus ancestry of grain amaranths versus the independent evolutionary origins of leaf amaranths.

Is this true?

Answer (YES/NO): NO